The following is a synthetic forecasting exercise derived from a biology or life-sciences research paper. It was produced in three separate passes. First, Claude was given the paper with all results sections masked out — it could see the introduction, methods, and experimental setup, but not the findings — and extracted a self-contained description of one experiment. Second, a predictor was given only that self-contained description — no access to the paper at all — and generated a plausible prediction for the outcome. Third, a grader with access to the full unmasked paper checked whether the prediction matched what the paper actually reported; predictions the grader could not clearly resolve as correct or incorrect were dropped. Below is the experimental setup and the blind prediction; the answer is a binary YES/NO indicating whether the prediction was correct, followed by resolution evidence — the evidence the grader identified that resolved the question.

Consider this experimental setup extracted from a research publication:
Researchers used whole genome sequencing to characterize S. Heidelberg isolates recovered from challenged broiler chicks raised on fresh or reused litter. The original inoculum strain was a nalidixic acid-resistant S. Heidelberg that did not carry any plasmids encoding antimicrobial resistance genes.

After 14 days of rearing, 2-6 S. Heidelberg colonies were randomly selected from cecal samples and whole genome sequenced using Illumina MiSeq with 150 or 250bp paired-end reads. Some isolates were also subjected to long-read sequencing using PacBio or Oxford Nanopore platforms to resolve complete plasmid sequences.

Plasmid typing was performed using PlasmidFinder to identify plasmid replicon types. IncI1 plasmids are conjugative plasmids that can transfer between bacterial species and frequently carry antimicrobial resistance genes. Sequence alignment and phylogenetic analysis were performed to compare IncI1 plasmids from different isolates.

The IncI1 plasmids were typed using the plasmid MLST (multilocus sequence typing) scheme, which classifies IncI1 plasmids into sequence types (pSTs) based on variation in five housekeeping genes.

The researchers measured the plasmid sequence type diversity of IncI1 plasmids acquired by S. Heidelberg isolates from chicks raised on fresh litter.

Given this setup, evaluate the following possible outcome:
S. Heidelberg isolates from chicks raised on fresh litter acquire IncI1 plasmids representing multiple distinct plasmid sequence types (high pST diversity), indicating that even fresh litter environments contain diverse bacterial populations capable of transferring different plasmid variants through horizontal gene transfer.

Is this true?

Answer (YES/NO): NO